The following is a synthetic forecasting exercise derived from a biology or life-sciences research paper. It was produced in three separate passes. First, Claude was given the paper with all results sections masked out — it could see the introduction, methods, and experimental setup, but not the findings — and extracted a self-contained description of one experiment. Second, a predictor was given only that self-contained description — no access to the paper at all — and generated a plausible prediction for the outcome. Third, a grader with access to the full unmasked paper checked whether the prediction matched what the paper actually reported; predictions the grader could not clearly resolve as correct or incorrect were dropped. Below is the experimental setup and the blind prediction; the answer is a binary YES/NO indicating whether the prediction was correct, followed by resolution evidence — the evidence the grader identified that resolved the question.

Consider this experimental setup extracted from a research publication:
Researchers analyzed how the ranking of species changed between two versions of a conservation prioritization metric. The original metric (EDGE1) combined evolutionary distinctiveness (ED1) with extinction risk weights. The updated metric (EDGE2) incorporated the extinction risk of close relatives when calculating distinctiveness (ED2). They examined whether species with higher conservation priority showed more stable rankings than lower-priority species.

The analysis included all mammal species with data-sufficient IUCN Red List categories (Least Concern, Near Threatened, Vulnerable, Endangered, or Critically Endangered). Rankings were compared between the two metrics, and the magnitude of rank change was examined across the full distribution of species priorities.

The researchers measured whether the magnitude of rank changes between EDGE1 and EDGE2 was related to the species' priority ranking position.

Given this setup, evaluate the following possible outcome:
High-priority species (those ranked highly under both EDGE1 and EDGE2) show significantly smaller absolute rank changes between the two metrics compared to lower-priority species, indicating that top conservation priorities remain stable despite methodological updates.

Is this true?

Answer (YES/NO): YES